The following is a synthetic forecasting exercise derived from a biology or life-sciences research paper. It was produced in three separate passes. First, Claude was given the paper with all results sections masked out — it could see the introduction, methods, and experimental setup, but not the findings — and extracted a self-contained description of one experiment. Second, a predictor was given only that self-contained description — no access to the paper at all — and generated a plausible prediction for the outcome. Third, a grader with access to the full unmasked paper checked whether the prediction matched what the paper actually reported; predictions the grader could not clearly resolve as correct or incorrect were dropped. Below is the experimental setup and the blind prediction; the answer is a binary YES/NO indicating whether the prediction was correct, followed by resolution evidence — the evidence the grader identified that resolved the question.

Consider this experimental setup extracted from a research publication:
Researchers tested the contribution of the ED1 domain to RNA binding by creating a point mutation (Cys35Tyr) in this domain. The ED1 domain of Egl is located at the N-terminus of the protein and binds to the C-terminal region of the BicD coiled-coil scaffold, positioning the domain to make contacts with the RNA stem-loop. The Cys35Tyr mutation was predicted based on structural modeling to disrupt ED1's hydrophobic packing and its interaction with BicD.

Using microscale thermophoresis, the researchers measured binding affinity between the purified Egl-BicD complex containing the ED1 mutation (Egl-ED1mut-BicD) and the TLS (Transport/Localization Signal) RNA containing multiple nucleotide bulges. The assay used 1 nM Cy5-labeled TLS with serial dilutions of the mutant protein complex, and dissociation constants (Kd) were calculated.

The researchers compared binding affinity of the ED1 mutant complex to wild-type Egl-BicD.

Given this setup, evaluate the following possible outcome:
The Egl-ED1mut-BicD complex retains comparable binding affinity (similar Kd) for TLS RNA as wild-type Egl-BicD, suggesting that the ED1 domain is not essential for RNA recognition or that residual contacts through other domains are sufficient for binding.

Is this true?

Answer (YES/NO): NO